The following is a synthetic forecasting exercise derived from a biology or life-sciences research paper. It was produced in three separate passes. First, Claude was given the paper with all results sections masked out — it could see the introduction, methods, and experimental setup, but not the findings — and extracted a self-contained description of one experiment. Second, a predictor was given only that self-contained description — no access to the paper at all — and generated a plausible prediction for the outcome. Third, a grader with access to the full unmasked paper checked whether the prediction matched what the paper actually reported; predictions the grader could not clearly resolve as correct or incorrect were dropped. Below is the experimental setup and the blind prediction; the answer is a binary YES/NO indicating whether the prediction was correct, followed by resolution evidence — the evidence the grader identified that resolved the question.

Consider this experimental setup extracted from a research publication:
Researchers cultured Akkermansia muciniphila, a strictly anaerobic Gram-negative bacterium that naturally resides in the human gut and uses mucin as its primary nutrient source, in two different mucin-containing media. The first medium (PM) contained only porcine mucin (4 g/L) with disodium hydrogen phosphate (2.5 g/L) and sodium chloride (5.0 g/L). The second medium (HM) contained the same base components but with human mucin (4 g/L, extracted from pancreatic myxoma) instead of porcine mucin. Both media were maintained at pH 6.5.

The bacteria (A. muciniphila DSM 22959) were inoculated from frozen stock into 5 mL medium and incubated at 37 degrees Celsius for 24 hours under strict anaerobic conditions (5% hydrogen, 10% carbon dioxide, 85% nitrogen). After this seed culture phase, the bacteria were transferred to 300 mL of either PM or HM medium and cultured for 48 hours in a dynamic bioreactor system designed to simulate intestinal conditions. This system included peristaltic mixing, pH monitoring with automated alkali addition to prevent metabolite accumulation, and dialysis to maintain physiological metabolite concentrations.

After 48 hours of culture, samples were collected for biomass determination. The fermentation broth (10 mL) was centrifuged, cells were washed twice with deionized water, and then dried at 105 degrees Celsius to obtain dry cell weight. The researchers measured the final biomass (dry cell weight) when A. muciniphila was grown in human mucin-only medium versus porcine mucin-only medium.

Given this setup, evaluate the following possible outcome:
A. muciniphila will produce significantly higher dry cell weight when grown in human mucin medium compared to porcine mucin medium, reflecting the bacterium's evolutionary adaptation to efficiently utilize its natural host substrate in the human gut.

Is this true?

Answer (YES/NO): YES